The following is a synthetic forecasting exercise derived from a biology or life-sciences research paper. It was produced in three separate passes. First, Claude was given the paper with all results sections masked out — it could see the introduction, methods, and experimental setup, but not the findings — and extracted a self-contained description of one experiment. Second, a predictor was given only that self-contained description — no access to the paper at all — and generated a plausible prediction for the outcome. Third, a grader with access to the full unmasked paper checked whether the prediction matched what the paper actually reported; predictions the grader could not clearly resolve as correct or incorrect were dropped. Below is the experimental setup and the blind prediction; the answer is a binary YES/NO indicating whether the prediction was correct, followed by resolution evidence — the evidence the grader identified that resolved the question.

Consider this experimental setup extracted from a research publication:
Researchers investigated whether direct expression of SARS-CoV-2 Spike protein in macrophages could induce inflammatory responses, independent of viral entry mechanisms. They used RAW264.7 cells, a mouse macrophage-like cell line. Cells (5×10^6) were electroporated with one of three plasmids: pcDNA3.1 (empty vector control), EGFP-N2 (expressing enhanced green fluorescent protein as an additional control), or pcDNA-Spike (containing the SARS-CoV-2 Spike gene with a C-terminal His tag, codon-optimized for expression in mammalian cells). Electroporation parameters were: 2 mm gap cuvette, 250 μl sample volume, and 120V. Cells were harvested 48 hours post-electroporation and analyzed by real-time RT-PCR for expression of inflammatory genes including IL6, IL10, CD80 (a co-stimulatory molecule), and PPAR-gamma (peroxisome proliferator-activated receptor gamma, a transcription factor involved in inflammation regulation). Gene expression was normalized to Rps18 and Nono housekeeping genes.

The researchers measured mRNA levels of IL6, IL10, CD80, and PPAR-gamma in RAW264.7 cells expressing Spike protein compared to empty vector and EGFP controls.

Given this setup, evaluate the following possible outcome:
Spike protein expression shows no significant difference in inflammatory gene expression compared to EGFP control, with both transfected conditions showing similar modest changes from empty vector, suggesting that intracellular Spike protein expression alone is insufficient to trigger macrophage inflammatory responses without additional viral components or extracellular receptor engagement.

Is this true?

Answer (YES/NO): NO